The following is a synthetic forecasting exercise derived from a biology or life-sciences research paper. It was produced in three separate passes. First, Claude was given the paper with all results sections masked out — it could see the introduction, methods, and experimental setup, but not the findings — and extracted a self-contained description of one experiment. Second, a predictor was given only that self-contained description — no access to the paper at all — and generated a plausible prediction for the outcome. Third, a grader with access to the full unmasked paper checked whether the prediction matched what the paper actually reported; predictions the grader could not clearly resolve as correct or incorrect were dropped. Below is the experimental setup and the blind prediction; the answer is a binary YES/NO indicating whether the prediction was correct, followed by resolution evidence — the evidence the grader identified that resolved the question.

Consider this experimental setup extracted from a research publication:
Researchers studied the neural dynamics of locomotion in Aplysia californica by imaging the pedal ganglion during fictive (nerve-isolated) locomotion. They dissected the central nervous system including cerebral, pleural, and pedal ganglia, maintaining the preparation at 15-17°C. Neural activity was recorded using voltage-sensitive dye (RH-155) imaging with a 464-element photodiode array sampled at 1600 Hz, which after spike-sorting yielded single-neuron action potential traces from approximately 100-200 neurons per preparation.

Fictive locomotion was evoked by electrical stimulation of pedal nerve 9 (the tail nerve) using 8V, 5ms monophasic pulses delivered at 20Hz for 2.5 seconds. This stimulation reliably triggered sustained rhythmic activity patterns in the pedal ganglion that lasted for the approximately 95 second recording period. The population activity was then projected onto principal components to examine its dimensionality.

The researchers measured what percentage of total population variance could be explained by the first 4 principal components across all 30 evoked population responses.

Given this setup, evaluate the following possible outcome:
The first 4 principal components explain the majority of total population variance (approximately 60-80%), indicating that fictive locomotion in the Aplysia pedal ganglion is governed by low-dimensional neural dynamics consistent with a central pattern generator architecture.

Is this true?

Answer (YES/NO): YES